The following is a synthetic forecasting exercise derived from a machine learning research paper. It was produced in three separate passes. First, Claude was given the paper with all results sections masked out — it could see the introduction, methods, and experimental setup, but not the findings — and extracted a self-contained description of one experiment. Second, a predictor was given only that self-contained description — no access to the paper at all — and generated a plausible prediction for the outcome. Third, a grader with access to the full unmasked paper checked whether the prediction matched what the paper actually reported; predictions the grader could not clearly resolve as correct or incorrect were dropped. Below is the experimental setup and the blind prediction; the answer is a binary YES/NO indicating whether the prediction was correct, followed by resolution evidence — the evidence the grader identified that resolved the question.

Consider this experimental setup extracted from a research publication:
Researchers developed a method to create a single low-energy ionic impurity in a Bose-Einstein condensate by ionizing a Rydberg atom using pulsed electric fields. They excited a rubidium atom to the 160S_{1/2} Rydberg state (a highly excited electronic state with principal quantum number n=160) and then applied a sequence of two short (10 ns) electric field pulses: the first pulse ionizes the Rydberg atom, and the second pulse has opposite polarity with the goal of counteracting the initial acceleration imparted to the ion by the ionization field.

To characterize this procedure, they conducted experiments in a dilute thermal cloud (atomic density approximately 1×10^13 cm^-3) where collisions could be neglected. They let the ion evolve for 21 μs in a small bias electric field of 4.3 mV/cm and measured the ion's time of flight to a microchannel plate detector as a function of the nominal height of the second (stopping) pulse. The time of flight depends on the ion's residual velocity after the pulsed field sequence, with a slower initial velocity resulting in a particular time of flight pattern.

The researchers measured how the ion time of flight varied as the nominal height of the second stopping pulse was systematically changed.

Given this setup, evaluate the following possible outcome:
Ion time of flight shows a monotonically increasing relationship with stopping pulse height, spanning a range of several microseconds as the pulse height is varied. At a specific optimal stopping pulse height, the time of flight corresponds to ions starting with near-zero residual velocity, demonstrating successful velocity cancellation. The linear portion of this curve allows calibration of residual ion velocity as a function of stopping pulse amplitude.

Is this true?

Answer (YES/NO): NO